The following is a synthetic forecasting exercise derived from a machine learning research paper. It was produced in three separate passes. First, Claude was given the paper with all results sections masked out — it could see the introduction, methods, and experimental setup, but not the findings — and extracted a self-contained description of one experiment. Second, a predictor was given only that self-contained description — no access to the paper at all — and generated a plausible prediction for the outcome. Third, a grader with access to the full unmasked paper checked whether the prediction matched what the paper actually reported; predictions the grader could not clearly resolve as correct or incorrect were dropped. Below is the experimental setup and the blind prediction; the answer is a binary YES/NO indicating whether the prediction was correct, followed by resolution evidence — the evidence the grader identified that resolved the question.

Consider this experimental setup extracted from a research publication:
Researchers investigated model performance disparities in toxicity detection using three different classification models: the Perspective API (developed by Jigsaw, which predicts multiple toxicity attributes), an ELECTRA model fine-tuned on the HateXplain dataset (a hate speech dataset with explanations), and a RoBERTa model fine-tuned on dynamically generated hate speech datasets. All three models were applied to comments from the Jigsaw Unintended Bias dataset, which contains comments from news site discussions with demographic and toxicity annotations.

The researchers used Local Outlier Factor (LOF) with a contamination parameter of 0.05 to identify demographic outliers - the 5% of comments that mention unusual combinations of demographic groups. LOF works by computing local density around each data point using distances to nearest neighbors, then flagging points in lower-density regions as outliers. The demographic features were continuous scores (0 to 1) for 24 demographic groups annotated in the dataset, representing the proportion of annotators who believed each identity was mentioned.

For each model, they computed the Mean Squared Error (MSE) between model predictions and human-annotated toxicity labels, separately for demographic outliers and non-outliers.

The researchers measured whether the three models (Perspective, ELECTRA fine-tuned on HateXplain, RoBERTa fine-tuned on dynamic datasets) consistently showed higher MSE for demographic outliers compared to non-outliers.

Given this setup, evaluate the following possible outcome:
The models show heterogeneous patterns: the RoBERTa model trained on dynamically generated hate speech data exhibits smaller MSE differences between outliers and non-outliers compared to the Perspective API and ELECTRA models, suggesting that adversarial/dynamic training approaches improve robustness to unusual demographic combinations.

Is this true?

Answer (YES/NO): YES